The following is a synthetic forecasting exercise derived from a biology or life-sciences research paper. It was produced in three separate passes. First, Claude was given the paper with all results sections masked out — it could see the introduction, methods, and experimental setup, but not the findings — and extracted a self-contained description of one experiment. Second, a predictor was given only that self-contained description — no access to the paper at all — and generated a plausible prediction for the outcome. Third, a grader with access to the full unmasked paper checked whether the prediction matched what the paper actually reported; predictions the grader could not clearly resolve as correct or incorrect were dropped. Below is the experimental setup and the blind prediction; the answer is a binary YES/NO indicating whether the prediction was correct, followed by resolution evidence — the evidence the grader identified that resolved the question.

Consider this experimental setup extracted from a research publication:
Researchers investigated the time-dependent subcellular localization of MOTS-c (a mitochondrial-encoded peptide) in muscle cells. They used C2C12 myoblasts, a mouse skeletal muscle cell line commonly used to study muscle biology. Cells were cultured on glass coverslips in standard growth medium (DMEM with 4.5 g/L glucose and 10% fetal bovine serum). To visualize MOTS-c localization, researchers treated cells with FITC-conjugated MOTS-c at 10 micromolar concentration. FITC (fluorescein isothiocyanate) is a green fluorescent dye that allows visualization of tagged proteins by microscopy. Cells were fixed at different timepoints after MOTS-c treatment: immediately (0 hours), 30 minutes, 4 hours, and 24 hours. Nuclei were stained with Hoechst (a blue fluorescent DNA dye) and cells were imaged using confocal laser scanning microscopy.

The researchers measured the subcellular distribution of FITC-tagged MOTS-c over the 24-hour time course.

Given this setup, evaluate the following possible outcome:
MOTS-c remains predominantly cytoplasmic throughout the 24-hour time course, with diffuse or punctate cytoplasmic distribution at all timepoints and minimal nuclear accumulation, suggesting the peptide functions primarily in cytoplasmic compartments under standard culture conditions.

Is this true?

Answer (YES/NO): NO